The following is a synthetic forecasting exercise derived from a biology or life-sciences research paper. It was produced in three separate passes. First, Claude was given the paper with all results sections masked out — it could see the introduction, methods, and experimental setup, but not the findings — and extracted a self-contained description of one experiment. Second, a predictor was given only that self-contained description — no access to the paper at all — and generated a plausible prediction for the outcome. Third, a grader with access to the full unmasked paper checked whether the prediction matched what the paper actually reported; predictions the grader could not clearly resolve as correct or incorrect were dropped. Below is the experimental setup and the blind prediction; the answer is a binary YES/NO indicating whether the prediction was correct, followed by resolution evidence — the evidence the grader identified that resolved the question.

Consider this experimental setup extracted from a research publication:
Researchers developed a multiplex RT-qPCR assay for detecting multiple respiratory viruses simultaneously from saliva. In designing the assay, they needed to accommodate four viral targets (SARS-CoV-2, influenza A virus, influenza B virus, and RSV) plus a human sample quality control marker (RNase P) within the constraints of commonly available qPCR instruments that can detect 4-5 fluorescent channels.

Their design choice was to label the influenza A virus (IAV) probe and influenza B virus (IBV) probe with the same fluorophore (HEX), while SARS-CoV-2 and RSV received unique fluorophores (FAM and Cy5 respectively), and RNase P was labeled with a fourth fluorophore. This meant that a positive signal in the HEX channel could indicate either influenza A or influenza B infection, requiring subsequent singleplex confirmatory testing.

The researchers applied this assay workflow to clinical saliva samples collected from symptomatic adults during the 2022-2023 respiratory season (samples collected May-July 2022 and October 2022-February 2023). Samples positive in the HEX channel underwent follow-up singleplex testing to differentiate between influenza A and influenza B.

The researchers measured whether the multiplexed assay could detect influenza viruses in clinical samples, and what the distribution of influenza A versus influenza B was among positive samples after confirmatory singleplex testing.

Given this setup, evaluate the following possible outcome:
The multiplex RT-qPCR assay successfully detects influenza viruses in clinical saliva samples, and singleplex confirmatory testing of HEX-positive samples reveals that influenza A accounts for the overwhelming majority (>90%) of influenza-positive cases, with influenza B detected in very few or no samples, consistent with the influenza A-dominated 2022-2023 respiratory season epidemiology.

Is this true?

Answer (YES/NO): YES